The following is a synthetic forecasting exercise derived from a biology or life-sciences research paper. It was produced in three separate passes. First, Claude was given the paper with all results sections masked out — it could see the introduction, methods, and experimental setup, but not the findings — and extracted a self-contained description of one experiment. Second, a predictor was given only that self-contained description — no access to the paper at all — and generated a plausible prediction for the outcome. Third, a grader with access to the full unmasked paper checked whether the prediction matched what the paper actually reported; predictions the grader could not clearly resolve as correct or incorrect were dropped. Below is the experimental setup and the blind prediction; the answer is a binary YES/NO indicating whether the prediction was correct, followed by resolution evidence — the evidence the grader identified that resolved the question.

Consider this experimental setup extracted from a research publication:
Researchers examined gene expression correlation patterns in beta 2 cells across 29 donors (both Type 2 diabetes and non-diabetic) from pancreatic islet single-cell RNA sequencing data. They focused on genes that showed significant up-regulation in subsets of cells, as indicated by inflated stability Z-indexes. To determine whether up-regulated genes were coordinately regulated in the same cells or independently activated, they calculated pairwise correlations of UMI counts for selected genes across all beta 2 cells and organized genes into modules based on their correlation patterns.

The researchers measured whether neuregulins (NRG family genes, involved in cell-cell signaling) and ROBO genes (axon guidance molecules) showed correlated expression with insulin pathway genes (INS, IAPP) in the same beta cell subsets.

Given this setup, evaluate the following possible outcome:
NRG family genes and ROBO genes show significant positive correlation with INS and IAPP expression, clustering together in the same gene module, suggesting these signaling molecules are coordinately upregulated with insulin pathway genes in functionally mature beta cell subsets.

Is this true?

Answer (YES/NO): NO